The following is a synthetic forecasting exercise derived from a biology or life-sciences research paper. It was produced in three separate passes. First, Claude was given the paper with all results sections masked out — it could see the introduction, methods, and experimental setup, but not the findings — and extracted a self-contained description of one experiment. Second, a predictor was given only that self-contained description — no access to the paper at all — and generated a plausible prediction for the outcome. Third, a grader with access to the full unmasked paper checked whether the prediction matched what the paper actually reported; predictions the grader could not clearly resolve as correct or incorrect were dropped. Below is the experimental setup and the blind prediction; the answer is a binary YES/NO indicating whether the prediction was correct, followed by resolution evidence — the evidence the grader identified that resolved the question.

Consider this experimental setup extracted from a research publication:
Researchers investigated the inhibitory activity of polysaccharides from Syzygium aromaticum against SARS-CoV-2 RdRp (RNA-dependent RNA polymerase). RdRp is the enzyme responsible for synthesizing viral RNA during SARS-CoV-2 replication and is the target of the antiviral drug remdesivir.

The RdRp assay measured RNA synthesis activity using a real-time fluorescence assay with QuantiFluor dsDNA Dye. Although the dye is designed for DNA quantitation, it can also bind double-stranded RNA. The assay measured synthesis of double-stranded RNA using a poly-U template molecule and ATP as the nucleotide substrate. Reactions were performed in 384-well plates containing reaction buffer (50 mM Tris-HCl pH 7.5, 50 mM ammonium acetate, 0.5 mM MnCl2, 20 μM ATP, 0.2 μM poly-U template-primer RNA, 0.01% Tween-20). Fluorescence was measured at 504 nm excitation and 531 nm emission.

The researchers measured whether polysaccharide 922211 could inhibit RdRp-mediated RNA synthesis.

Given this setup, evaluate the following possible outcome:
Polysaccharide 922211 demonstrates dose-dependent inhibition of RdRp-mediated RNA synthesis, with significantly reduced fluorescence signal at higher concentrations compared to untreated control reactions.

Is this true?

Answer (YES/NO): NO